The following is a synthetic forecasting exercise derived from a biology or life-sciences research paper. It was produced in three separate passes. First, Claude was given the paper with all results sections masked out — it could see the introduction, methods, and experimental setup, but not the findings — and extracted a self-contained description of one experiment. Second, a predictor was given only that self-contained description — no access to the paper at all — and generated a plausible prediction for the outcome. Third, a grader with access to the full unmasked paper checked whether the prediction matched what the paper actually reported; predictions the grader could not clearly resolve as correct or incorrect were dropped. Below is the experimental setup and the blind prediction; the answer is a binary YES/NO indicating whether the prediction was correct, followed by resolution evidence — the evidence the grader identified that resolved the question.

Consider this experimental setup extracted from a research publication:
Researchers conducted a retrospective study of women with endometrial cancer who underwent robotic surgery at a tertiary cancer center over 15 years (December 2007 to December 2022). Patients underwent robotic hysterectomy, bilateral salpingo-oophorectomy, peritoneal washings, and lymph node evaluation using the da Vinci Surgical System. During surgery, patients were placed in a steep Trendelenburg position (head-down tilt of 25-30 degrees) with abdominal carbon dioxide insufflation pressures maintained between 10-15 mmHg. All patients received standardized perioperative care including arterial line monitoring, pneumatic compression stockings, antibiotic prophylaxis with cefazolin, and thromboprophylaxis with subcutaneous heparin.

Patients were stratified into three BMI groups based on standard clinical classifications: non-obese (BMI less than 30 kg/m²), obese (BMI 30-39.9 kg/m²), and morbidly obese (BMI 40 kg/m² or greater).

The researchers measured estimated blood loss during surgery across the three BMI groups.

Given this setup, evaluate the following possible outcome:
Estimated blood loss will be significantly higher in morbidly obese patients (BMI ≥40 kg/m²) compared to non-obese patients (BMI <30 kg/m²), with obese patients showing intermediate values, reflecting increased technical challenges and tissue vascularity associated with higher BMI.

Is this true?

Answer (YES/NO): NO